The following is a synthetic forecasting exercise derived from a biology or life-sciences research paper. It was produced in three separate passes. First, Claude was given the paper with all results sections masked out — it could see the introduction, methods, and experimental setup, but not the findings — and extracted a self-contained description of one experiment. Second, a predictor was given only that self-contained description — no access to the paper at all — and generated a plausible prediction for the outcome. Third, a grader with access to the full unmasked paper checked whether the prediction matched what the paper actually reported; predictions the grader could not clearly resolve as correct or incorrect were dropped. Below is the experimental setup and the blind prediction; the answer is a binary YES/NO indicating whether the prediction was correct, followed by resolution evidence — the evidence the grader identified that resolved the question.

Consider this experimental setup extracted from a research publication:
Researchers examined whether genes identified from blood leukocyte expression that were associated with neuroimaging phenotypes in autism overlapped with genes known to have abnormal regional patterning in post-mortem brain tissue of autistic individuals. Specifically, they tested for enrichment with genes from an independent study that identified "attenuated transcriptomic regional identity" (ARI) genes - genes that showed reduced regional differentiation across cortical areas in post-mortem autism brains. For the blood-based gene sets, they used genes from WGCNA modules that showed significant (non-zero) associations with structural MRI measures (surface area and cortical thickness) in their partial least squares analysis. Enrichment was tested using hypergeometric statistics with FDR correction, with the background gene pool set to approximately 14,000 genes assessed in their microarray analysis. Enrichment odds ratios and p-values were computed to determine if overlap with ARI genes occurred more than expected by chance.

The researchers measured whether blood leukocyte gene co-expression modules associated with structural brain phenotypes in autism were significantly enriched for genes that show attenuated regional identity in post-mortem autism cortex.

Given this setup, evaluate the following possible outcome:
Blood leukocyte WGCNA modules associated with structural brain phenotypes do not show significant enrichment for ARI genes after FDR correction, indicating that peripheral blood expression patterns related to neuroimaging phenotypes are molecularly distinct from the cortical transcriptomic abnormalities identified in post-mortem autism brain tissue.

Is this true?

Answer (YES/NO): NO